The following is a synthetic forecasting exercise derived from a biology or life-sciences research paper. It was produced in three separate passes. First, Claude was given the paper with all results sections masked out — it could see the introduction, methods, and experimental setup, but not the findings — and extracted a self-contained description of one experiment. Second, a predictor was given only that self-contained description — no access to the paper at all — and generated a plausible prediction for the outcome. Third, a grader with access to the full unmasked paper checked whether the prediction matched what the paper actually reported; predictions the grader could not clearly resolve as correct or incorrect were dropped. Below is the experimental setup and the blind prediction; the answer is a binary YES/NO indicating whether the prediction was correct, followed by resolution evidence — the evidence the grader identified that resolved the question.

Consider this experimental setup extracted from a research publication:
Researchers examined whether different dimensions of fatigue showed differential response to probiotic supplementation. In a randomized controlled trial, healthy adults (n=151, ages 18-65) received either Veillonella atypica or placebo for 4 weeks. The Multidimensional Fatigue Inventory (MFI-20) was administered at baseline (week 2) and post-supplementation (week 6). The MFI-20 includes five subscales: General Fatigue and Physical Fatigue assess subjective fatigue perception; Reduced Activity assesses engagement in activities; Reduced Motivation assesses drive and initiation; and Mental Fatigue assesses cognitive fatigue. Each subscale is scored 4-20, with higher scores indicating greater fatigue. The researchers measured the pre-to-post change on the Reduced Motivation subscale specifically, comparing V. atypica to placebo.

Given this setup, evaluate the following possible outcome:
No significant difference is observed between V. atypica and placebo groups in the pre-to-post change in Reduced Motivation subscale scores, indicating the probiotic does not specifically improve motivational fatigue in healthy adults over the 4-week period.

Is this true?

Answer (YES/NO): YES